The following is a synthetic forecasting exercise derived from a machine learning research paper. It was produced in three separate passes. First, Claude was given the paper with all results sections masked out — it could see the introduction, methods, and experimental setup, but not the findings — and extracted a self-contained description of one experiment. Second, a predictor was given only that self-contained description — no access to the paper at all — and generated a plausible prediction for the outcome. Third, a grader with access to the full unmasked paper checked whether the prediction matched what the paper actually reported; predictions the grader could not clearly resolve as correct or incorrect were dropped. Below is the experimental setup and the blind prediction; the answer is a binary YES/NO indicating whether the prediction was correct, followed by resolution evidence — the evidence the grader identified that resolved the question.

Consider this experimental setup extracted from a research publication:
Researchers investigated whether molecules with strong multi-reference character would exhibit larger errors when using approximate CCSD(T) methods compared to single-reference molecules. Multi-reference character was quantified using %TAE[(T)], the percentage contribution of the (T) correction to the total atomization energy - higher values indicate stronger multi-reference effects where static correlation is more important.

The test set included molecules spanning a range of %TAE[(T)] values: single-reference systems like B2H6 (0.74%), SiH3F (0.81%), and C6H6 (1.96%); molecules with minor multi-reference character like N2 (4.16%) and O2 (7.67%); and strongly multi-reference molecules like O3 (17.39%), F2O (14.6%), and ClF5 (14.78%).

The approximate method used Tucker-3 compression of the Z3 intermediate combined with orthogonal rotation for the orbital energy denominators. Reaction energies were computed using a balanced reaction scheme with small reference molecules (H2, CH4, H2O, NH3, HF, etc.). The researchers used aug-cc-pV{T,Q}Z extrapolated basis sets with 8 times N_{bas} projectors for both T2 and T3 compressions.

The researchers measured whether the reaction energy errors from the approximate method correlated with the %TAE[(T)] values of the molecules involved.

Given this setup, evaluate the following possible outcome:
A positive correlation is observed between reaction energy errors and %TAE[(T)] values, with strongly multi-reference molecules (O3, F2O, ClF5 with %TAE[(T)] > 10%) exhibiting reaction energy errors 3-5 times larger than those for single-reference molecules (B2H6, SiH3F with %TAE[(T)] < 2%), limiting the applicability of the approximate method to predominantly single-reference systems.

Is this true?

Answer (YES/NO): NO